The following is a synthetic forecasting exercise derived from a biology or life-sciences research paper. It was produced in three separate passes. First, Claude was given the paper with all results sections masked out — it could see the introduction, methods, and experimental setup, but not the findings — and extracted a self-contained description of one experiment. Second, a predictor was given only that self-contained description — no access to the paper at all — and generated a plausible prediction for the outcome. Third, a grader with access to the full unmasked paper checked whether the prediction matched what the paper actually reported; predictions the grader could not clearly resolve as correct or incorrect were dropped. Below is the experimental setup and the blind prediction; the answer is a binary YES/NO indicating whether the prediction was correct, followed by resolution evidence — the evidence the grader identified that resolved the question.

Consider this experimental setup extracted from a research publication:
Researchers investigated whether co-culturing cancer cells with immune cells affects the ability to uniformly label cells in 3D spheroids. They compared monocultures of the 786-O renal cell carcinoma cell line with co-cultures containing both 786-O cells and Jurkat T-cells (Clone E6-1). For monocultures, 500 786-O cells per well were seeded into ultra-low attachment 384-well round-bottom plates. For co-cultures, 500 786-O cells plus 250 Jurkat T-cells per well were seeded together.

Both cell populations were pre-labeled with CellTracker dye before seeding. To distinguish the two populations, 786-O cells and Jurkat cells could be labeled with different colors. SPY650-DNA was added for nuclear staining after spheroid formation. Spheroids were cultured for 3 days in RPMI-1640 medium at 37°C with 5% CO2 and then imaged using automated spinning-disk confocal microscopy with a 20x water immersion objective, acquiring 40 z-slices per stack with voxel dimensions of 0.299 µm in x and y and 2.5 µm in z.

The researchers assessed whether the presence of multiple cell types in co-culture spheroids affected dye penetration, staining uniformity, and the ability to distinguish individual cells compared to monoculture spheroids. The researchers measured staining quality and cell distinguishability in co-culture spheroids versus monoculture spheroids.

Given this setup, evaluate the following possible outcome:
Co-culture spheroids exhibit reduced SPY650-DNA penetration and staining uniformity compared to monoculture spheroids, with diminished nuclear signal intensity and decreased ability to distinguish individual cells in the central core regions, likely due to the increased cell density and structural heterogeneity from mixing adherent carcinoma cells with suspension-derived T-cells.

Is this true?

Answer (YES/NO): NO